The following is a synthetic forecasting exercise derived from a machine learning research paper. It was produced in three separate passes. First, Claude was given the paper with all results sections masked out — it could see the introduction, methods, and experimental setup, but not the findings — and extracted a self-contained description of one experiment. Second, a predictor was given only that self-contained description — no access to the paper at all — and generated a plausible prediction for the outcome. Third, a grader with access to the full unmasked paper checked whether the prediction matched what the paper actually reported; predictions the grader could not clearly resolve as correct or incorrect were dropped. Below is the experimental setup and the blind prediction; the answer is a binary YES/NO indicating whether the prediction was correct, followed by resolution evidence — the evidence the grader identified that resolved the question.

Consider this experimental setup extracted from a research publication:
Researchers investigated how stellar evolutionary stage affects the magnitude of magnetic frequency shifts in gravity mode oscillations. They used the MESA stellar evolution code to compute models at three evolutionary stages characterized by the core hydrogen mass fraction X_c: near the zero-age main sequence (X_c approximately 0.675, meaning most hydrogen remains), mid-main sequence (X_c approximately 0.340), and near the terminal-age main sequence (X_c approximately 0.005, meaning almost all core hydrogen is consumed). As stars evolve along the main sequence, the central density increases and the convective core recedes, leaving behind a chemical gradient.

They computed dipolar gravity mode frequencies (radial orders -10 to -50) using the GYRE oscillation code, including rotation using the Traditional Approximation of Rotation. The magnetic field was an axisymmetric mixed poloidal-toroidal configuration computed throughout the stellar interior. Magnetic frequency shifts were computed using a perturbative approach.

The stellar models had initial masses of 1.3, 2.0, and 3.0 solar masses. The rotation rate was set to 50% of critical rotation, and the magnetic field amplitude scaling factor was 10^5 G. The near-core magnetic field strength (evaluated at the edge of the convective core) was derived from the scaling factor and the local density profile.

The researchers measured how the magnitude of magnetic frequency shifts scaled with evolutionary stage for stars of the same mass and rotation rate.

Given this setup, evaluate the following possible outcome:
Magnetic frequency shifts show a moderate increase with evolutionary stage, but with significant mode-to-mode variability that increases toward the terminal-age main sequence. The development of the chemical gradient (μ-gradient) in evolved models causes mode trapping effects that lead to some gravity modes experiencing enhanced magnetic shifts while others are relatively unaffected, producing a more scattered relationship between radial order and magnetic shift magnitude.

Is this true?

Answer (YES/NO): NO